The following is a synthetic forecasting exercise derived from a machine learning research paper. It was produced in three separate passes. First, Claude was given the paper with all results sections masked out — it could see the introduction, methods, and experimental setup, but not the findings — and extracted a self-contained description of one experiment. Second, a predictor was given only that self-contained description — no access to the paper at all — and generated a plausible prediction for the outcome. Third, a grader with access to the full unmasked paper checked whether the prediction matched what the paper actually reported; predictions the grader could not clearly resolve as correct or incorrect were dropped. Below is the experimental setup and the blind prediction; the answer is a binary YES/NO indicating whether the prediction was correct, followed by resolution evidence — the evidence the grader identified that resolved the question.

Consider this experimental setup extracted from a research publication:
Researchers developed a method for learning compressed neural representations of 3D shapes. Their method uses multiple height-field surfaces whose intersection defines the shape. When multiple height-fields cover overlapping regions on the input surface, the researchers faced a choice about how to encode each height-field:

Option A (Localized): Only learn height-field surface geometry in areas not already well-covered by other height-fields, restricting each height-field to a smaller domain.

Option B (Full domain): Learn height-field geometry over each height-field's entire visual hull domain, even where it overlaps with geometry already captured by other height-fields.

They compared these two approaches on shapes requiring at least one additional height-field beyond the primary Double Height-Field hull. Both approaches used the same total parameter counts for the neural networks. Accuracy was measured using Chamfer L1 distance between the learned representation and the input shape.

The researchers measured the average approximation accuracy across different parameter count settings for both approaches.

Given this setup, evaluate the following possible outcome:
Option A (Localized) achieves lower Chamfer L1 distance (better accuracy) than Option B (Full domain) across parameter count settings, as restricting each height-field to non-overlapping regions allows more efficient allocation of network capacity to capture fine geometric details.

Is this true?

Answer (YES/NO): YES